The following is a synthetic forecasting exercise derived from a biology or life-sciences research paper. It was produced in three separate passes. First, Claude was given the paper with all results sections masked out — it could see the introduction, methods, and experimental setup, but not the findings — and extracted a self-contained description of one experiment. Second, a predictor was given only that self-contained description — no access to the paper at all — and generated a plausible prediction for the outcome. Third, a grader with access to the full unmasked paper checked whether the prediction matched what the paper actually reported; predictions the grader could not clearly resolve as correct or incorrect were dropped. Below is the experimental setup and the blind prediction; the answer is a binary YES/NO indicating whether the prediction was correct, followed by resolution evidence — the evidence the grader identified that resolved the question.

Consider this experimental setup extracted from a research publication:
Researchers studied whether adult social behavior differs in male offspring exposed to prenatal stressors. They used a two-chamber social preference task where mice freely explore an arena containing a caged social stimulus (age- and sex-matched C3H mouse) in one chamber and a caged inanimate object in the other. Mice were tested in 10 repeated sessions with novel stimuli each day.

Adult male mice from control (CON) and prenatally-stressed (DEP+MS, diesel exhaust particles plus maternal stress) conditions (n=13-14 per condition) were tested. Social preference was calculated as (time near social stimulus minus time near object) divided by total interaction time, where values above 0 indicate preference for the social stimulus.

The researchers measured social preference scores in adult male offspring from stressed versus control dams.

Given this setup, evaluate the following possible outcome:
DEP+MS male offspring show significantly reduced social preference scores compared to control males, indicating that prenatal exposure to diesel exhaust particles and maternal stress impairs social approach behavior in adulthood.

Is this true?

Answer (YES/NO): NO